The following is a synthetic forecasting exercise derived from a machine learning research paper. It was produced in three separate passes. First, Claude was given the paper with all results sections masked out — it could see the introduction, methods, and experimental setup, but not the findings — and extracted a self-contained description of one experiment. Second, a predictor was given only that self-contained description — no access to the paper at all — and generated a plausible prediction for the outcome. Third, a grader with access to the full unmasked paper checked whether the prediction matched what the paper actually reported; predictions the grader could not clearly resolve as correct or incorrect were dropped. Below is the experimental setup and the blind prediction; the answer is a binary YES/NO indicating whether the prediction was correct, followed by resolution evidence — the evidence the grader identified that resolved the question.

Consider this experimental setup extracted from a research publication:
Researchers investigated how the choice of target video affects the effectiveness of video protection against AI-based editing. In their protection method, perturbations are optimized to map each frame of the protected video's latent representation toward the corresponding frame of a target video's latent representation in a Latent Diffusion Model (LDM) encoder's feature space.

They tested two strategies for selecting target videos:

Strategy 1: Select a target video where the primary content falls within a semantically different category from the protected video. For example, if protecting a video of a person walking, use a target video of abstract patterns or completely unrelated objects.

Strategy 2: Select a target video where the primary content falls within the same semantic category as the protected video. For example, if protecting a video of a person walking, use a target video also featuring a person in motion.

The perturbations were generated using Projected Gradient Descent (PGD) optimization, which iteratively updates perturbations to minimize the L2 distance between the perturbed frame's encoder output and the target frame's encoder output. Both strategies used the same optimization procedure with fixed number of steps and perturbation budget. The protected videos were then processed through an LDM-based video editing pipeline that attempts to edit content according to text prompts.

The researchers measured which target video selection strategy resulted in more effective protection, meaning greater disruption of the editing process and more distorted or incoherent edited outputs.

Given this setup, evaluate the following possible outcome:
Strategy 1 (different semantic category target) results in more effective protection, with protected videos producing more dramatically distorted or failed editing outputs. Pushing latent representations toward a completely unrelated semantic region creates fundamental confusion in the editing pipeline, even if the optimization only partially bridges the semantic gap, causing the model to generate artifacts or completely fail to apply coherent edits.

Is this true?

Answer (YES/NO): NO